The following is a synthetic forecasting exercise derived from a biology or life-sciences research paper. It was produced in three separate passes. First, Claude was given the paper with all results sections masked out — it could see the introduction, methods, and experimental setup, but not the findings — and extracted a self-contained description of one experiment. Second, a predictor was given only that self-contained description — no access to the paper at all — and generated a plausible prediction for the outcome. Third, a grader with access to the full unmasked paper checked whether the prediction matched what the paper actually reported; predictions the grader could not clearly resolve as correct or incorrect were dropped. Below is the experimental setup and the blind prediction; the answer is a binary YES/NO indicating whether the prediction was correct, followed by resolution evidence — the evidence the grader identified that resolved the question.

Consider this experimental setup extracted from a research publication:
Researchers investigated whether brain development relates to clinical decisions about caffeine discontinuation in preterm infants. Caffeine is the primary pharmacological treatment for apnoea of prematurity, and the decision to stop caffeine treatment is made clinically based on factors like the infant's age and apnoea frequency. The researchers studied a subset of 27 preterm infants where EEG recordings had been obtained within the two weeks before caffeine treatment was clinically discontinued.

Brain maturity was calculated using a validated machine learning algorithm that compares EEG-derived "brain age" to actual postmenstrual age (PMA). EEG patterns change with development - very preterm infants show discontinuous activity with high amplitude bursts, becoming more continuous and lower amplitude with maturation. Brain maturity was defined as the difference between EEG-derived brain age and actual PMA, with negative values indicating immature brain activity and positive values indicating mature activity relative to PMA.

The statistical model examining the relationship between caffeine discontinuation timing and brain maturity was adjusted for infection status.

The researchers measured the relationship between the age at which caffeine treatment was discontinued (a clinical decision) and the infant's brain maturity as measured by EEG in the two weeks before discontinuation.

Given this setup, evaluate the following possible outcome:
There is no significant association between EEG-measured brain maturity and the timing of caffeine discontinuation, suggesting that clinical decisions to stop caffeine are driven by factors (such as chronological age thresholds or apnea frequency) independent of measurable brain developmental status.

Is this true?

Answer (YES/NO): NO